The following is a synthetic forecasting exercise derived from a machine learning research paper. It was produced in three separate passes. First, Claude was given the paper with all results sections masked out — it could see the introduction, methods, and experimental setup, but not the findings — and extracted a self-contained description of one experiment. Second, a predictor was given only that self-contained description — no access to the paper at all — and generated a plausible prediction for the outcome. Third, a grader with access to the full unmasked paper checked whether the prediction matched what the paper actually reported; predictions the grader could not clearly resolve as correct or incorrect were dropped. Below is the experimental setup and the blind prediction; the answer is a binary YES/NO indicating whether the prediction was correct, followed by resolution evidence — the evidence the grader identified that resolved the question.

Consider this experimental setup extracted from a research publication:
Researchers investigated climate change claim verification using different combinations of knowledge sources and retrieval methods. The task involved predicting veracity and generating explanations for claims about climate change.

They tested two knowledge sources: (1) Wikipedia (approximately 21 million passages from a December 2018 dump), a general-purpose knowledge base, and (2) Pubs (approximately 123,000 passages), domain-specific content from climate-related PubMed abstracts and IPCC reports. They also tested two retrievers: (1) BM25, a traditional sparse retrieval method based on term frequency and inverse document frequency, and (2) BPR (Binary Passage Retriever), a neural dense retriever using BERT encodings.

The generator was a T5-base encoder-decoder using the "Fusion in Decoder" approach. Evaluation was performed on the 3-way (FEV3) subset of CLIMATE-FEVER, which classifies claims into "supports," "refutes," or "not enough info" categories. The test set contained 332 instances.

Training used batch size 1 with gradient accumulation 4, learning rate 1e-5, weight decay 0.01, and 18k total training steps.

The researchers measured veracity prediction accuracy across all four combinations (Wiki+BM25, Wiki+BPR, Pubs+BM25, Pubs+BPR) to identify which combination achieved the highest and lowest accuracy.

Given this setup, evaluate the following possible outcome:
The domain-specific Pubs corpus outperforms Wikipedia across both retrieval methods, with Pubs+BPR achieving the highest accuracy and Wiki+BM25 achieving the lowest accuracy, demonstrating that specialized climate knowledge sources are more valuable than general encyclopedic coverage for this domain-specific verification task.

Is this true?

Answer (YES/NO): NO